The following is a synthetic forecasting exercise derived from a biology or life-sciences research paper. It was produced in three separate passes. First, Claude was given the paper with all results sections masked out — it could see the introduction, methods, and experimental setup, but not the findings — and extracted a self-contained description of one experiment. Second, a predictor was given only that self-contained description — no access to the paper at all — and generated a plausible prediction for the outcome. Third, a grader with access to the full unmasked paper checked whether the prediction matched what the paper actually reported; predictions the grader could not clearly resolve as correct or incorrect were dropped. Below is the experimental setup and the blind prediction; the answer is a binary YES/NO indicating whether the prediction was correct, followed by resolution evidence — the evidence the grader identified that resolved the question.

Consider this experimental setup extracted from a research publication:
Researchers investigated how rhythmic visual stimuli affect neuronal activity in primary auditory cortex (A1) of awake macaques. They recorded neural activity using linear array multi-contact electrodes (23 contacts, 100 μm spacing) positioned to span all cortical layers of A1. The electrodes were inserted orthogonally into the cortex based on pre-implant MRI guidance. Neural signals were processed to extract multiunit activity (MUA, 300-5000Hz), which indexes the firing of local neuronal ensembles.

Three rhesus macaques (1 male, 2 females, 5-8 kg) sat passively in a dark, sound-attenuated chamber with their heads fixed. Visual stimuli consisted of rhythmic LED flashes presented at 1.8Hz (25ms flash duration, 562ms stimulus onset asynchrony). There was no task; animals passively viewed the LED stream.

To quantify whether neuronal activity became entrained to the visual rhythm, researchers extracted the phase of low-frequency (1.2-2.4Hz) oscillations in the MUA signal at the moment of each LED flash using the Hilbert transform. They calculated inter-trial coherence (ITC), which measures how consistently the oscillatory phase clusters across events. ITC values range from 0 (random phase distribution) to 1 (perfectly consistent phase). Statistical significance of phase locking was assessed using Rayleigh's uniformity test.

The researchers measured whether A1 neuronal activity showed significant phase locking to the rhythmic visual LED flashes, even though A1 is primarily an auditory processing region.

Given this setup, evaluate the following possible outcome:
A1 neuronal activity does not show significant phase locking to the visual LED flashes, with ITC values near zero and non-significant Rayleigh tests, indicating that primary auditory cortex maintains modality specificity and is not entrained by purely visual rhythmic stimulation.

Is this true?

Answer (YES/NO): NO